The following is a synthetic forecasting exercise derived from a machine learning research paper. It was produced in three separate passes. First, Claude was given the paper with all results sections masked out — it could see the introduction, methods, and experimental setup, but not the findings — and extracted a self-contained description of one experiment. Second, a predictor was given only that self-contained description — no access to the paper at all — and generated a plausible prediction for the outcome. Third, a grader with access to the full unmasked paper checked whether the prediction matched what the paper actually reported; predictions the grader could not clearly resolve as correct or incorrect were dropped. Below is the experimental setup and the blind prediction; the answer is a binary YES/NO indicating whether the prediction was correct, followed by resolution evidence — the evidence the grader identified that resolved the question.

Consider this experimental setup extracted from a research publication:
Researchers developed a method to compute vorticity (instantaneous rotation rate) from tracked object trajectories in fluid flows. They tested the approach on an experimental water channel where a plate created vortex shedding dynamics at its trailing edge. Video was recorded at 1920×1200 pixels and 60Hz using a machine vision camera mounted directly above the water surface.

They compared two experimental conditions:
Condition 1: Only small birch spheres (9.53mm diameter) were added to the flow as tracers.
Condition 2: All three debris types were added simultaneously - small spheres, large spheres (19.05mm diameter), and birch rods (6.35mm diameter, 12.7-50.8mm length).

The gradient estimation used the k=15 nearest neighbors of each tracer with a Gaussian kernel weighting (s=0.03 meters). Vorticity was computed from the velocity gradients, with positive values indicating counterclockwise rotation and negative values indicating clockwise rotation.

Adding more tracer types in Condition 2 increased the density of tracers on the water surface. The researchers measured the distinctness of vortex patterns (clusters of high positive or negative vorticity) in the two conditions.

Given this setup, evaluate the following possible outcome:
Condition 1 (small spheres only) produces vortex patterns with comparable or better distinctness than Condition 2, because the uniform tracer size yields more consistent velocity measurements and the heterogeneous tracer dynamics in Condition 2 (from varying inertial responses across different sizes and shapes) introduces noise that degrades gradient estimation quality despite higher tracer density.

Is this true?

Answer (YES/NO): NO